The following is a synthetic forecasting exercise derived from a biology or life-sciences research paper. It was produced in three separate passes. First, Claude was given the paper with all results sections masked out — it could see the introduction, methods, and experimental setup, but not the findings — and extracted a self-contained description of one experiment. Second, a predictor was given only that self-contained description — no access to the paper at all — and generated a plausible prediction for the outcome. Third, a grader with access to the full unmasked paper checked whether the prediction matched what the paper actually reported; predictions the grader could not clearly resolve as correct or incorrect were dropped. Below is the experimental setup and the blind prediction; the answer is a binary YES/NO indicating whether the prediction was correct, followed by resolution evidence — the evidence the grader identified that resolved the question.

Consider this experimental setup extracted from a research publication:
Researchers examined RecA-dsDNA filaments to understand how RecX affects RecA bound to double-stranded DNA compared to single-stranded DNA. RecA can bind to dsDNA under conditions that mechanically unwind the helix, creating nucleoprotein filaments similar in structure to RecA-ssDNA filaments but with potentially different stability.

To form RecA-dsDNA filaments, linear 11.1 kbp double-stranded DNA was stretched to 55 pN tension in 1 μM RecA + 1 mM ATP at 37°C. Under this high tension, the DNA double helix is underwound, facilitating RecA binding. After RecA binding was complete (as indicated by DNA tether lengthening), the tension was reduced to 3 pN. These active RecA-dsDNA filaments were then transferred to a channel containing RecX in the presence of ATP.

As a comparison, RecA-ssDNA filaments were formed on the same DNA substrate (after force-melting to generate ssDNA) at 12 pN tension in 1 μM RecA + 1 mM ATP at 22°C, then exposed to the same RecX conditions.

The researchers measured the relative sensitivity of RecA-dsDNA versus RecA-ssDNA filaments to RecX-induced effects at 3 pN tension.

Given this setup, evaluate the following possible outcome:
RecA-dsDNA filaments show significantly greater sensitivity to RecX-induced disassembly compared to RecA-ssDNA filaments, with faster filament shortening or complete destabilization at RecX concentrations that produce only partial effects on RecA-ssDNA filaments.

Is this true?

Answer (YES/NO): YES